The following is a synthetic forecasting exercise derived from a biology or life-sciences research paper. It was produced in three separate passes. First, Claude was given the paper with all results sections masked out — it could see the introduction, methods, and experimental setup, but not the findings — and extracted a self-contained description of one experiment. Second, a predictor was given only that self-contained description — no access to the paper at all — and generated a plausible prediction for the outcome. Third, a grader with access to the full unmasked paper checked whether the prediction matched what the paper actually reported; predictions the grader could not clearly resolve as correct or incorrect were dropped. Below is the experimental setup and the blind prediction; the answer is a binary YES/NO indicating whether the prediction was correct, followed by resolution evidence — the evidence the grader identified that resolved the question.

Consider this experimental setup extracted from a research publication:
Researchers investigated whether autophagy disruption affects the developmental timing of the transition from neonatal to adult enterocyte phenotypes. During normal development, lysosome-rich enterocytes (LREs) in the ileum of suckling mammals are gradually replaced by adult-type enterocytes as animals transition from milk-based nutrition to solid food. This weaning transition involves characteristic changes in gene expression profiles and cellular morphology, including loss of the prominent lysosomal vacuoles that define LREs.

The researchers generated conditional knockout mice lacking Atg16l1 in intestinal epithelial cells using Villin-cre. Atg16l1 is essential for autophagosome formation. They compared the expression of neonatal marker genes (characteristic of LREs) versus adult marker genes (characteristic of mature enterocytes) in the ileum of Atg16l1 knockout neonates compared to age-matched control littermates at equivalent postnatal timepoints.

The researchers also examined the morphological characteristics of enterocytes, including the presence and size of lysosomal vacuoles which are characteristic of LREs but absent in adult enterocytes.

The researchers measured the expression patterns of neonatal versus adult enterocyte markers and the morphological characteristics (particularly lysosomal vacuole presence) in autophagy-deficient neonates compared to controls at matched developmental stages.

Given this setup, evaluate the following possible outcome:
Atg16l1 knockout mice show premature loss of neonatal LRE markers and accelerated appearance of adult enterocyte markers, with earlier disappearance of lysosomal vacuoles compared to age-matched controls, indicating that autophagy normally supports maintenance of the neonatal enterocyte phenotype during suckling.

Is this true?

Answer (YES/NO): YES